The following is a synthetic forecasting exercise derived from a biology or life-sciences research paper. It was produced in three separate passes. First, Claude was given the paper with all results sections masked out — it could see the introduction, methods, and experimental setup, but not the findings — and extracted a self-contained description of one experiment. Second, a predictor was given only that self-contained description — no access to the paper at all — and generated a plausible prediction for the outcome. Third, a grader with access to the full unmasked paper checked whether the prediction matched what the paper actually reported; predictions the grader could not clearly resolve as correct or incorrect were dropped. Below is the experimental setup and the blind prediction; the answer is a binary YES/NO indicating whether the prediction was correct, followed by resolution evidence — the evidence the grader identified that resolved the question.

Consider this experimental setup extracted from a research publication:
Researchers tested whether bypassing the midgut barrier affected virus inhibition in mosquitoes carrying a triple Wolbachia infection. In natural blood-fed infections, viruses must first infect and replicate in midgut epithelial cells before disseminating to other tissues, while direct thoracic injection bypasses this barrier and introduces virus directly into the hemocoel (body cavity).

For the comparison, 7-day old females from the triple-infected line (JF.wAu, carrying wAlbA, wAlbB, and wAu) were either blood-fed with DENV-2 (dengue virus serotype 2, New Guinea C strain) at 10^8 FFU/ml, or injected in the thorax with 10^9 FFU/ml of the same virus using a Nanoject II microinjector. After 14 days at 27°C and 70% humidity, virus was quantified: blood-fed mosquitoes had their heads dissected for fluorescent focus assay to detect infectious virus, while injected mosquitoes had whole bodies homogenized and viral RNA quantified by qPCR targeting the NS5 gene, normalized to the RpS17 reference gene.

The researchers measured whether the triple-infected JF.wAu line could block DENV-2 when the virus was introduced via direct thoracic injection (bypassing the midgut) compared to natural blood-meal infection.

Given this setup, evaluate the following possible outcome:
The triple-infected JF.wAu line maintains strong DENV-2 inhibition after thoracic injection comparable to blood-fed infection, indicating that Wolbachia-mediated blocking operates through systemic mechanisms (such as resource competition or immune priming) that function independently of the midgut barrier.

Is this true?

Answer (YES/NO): YES